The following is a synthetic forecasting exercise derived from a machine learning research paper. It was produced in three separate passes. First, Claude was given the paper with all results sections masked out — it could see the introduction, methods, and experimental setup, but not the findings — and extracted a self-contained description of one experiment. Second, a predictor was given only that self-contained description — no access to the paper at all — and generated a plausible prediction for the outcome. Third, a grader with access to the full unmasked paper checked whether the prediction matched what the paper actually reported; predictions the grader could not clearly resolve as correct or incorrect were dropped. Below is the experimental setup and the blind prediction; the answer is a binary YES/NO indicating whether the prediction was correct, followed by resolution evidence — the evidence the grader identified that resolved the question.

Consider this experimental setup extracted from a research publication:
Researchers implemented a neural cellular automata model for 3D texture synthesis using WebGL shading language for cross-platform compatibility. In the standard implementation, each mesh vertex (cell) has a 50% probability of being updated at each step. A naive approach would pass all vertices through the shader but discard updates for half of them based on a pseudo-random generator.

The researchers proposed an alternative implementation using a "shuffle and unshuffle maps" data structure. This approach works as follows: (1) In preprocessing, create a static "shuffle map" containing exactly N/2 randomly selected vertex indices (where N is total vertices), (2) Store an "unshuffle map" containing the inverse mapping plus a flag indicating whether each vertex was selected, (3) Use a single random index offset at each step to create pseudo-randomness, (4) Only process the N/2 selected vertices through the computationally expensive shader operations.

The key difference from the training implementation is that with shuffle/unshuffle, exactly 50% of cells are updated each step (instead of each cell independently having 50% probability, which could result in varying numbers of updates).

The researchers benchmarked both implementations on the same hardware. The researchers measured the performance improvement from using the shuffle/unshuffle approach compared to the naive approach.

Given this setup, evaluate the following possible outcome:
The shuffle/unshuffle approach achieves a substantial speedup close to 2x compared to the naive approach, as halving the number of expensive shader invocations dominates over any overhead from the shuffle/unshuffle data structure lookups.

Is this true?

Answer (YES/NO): YES